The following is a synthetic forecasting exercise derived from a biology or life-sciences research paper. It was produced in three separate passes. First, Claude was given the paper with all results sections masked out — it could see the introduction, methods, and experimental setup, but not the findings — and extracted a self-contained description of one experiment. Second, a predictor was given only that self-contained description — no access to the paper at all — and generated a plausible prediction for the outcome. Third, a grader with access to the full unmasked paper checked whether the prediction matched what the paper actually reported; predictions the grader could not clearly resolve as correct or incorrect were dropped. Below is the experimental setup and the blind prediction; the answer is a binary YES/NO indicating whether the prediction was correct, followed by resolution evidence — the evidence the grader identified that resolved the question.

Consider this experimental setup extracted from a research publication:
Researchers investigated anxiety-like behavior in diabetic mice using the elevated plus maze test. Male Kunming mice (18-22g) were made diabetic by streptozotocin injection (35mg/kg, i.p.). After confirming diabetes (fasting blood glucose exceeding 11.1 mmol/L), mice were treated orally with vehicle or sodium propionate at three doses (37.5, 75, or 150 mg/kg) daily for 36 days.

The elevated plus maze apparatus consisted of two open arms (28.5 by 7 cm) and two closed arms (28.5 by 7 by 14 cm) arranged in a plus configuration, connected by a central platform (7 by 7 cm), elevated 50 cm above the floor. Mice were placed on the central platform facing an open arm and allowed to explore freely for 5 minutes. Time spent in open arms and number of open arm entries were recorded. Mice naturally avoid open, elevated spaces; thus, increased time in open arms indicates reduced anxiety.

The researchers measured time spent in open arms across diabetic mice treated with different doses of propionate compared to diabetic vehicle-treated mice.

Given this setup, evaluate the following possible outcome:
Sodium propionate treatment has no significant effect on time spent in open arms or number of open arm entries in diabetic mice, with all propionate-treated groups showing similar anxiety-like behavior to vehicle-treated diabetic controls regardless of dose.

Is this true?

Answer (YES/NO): NO